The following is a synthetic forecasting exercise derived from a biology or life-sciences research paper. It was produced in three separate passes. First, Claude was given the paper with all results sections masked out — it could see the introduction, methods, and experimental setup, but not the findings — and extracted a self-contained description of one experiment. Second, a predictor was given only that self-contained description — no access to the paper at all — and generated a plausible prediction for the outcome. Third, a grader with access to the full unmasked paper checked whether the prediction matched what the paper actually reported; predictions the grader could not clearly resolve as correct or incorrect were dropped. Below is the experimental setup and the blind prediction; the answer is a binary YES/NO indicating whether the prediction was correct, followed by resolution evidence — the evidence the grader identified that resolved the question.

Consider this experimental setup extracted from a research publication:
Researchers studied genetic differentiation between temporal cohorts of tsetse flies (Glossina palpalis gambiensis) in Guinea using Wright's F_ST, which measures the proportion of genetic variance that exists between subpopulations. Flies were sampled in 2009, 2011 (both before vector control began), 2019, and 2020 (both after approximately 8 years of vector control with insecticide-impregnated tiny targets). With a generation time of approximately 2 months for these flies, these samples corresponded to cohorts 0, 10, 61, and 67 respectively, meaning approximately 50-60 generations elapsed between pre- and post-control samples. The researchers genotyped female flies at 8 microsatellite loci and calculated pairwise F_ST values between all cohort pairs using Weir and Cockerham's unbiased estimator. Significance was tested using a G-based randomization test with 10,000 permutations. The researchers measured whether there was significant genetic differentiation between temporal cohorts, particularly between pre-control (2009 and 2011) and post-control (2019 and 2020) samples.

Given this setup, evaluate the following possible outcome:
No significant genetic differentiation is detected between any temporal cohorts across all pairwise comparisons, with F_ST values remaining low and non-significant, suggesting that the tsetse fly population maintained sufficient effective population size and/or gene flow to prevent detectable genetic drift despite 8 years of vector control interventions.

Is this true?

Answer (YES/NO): YES